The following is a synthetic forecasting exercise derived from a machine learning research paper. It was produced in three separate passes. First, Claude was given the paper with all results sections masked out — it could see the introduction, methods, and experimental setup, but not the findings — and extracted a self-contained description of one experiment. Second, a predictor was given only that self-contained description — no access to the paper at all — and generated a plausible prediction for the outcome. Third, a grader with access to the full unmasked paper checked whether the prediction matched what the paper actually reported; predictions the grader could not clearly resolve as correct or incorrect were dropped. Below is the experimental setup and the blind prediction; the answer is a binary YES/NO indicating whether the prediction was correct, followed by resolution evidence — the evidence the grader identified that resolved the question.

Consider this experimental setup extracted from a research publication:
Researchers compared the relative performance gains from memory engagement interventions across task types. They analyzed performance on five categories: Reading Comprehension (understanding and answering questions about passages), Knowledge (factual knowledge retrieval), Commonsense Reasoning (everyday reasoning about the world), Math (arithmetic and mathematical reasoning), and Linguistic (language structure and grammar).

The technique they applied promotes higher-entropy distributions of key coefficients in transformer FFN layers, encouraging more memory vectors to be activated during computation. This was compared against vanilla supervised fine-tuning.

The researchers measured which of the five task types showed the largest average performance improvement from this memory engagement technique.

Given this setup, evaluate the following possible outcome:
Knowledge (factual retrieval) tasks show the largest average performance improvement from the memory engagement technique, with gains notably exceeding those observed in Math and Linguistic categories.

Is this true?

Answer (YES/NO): NO